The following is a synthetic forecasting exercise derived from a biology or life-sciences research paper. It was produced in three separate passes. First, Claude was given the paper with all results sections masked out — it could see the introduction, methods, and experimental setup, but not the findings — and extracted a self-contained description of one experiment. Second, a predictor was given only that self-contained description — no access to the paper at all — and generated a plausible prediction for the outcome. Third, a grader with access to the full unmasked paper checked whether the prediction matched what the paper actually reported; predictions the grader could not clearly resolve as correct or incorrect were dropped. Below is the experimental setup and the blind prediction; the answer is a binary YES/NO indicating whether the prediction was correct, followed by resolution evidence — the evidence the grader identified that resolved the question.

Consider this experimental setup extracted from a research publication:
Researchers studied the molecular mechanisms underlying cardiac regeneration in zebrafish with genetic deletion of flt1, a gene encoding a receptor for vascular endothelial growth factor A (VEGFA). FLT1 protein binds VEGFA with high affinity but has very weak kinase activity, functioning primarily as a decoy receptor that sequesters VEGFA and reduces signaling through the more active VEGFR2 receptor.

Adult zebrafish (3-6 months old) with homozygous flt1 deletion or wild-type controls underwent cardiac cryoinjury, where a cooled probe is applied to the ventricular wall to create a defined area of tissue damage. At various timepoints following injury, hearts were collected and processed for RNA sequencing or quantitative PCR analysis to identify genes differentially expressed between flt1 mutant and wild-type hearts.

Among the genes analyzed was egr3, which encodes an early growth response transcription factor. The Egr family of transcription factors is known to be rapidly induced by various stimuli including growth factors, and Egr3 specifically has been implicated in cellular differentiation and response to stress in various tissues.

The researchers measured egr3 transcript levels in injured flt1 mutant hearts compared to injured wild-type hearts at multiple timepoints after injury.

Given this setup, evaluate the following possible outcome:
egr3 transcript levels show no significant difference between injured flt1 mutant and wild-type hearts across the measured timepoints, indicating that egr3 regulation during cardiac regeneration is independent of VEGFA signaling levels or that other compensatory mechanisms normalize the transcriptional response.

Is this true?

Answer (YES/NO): NO